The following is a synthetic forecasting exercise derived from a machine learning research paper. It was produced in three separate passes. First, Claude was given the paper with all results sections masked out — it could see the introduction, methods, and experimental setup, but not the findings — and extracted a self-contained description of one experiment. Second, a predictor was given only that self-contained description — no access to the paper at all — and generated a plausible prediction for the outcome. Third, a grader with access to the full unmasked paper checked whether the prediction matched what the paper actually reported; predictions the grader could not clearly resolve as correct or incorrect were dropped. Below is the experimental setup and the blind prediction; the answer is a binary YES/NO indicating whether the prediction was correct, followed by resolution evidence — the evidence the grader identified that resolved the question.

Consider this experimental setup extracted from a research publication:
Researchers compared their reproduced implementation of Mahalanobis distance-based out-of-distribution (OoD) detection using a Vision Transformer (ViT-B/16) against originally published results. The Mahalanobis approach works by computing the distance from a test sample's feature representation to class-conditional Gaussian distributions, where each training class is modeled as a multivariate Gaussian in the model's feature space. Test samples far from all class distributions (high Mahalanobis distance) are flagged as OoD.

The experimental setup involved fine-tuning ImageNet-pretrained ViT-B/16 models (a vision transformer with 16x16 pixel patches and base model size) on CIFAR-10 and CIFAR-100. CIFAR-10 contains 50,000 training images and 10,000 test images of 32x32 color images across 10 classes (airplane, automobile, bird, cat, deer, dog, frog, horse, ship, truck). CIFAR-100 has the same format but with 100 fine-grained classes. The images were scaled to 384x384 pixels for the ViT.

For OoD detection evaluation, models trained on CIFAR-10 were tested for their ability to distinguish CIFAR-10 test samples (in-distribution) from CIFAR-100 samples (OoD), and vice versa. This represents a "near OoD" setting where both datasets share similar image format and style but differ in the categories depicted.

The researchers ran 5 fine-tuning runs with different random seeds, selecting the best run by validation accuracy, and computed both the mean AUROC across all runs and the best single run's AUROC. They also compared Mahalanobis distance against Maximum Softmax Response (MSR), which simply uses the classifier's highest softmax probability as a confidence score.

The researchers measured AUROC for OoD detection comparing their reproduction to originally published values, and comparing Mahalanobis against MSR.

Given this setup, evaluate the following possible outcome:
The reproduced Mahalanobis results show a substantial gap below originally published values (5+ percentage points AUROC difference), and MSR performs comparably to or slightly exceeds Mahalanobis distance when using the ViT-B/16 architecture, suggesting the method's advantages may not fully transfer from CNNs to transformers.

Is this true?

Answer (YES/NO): NO